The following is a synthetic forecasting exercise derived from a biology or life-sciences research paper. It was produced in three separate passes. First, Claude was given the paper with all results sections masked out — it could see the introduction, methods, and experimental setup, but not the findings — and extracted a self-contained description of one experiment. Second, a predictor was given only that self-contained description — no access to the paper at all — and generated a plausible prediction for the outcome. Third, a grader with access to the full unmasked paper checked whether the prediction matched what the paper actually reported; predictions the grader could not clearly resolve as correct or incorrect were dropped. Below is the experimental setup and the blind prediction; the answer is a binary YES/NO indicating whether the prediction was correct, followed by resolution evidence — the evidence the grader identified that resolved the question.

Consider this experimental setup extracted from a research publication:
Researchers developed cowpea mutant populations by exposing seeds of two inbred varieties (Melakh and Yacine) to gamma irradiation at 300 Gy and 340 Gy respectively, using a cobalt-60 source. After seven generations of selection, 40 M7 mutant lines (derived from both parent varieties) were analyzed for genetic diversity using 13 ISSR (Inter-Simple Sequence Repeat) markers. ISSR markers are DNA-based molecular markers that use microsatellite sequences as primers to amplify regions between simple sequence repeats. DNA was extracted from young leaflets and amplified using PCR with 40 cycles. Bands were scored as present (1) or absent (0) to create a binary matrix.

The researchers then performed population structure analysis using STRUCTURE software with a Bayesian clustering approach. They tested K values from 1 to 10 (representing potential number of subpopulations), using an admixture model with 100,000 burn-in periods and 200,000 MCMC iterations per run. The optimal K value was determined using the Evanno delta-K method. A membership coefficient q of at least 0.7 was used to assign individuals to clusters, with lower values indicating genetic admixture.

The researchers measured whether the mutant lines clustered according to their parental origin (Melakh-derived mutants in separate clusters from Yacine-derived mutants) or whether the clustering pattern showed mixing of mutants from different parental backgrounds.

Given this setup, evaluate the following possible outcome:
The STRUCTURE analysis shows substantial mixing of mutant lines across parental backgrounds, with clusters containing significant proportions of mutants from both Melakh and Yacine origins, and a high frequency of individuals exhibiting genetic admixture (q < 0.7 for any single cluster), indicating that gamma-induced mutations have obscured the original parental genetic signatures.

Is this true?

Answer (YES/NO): NO